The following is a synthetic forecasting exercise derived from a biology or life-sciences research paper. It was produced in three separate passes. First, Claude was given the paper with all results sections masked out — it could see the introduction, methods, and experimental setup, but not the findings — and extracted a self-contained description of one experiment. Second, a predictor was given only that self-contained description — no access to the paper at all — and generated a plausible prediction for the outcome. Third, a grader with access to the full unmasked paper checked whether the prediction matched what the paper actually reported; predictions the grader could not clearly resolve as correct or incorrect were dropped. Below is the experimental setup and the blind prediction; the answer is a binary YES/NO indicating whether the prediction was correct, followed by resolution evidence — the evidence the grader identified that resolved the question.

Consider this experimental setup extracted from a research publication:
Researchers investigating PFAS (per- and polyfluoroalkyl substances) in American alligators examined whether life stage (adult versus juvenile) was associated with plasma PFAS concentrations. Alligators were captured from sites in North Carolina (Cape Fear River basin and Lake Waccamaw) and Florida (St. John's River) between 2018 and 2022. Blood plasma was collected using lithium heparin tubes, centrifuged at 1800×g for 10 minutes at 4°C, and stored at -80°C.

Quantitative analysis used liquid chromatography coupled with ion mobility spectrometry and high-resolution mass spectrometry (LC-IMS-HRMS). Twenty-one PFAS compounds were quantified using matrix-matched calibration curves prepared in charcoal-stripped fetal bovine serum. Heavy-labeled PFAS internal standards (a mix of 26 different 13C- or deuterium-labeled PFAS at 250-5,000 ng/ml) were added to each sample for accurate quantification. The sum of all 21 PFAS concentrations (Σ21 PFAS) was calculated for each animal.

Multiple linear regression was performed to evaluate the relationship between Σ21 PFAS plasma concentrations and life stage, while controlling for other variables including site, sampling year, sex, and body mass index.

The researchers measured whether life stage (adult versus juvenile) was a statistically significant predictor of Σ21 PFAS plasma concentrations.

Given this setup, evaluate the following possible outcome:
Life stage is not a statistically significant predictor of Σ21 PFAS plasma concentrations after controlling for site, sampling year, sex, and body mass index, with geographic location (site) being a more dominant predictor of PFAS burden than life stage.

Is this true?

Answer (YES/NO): NO